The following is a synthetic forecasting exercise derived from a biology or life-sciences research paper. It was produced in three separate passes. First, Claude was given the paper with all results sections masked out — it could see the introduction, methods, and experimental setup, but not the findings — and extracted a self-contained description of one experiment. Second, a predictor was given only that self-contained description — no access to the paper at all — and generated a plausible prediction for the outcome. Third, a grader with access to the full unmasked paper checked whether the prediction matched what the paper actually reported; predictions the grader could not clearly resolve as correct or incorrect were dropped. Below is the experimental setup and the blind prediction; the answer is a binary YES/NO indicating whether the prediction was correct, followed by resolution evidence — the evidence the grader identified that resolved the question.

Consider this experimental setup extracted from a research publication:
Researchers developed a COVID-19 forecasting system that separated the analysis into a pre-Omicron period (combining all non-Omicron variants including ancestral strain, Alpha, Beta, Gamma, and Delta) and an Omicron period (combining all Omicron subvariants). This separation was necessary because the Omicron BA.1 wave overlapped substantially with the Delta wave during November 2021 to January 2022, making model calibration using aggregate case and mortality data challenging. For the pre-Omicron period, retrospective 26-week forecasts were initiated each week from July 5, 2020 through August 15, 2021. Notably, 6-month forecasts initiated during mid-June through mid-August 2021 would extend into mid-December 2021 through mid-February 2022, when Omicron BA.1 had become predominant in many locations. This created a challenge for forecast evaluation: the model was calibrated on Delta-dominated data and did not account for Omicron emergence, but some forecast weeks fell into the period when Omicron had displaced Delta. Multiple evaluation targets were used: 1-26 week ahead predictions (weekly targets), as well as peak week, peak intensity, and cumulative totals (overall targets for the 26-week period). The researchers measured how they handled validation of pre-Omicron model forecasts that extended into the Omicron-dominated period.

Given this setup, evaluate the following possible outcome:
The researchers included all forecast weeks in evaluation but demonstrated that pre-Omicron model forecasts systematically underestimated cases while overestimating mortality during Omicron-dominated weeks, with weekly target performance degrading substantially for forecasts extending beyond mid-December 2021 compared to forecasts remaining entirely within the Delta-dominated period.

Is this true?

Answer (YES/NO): NO